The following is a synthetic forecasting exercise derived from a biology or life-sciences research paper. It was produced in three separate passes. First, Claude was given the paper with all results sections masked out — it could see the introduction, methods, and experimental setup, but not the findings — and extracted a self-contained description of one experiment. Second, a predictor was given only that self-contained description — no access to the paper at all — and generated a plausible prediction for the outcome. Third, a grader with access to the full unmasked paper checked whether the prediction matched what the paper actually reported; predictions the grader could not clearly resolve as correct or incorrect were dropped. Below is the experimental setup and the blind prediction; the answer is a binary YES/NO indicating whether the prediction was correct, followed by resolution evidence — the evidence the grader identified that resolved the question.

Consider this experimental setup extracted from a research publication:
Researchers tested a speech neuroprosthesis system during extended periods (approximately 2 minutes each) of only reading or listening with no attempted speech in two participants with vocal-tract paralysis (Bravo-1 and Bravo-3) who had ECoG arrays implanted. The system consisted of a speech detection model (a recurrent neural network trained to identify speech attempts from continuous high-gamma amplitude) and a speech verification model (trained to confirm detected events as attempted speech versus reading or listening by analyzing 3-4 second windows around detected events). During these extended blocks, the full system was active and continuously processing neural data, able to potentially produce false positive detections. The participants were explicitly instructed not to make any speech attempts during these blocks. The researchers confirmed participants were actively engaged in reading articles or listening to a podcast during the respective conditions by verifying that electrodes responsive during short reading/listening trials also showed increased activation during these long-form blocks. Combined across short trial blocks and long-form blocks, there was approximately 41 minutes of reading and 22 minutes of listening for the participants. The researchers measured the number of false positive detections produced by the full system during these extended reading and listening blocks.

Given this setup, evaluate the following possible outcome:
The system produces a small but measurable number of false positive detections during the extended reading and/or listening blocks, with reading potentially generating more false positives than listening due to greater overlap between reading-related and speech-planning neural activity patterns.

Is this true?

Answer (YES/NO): NO